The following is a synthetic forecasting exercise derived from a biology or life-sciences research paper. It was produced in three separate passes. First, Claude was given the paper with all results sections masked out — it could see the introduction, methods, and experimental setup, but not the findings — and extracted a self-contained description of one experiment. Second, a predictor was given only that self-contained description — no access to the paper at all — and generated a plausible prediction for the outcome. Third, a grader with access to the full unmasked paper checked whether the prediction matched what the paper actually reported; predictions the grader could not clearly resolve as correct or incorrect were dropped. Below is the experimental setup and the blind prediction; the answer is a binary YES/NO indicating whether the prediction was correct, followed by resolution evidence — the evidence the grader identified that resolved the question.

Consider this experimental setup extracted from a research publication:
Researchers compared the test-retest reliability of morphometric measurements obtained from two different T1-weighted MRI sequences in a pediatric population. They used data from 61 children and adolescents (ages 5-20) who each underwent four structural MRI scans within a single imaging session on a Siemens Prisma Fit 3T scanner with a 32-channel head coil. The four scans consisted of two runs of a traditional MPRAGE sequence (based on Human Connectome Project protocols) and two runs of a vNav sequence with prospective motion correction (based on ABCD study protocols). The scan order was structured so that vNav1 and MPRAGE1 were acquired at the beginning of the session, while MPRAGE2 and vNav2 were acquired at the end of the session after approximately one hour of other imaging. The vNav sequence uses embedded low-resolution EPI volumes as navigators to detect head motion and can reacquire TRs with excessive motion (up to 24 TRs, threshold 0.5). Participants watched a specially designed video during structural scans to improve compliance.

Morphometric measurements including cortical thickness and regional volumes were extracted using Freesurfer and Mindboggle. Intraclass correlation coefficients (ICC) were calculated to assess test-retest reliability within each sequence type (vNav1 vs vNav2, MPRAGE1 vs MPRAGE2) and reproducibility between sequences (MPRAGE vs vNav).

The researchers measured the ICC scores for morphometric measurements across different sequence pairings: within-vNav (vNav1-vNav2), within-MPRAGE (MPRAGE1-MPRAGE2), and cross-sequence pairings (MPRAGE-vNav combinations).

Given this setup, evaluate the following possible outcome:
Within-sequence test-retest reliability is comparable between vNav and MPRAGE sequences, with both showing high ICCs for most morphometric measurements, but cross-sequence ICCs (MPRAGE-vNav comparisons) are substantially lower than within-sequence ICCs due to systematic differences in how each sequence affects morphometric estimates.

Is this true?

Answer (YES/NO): NO